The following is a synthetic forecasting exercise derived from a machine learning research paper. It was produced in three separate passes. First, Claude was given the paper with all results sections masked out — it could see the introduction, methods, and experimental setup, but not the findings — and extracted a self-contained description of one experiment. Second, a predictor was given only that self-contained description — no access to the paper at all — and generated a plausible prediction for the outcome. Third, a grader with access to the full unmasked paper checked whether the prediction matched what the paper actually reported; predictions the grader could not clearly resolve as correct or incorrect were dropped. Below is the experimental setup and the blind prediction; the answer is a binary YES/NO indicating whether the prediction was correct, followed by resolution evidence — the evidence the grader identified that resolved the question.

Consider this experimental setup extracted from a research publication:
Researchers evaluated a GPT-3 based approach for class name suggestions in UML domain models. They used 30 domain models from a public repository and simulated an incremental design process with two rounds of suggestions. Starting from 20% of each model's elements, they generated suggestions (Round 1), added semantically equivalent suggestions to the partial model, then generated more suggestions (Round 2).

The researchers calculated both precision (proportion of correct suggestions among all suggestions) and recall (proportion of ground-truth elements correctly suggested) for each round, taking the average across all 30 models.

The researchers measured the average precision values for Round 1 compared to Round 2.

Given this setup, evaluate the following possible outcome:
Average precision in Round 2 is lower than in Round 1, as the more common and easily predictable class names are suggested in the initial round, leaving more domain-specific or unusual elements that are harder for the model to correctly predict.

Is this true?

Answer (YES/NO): YES